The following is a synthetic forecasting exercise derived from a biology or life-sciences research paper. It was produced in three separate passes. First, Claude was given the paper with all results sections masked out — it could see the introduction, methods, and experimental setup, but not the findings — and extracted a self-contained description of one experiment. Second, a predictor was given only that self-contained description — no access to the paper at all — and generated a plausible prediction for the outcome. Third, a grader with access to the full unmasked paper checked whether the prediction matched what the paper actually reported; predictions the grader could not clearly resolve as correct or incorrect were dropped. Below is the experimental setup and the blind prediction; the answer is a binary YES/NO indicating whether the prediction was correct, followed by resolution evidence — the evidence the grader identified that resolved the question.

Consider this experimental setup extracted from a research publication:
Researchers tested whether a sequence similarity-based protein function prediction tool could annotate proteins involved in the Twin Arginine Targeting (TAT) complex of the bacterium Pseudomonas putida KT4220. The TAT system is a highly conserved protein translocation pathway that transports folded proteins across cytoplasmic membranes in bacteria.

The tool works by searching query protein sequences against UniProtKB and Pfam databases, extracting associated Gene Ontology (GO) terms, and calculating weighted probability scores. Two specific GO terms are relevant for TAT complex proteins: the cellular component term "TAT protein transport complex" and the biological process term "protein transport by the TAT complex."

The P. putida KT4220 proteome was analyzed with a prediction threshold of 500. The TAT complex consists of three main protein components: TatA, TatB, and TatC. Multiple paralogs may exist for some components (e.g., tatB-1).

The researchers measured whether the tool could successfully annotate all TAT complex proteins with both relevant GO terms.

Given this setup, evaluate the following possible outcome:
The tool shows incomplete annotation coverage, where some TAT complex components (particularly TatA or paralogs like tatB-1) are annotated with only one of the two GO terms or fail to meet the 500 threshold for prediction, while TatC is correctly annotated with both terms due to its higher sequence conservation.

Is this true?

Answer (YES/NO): NO